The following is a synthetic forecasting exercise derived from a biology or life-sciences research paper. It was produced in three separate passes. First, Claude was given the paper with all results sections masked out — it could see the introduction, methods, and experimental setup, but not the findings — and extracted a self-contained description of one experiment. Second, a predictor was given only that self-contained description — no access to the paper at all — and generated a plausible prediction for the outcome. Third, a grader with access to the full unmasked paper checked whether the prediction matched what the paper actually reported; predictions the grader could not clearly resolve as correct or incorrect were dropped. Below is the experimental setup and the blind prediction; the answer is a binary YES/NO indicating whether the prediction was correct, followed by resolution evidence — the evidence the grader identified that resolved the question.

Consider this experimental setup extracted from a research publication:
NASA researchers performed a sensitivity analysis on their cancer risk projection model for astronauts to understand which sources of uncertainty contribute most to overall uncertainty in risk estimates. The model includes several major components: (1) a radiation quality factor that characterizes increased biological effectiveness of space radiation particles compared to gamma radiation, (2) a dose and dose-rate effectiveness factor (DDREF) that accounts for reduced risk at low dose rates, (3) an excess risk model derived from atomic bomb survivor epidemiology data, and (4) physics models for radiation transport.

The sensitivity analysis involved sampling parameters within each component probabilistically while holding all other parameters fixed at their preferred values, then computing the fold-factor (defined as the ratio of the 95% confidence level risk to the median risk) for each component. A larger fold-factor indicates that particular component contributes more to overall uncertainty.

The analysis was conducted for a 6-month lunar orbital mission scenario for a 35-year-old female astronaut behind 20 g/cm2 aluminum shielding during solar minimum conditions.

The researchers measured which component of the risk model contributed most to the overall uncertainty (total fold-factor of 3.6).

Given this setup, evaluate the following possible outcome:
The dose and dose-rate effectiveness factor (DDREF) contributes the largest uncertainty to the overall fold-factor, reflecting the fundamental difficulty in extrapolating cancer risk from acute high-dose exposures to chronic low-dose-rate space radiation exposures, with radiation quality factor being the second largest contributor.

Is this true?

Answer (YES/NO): NO